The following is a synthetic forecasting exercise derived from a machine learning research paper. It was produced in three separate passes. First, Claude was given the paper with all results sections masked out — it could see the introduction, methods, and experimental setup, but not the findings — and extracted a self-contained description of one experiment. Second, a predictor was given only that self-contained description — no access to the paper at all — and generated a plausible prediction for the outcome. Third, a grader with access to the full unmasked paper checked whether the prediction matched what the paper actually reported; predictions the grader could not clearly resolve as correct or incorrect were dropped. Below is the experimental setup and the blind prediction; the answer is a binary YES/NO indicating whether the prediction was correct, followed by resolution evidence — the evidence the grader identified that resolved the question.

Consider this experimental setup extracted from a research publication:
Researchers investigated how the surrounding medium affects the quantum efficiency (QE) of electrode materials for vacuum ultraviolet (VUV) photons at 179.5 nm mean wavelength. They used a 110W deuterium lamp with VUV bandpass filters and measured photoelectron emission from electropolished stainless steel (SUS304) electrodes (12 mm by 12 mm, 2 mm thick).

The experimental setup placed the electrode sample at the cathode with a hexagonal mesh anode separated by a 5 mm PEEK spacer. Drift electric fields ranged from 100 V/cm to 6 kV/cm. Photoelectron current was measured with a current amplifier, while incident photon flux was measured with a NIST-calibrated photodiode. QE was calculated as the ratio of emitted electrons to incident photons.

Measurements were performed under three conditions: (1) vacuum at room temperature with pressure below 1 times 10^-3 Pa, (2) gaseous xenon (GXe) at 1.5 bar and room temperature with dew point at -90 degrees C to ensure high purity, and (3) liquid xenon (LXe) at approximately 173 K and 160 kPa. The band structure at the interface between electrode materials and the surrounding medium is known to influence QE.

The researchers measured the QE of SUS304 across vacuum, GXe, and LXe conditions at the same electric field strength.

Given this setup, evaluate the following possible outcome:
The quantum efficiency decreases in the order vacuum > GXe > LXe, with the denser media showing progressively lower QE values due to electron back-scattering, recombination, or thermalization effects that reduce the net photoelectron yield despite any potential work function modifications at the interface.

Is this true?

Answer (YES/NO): NO